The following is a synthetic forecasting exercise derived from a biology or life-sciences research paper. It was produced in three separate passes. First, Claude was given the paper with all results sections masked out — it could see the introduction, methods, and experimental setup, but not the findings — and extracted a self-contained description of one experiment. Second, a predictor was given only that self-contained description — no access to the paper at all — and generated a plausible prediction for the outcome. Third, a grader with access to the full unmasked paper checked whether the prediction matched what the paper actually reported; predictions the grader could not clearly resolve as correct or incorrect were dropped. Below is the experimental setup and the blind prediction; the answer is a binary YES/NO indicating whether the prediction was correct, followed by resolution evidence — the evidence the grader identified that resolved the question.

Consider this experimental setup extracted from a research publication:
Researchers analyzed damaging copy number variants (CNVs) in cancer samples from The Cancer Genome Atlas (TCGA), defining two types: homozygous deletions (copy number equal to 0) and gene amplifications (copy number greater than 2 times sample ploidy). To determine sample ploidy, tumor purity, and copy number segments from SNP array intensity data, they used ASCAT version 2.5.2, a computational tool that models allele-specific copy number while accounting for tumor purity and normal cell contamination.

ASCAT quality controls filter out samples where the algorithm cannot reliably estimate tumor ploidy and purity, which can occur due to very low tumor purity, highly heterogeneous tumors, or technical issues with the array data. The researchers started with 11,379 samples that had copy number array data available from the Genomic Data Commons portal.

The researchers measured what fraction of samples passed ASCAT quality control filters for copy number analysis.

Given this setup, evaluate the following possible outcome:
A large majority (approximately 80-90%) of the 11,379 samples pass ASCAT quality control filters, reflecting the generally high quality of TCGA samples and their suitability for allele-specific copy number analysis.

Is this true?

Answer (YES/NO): YES